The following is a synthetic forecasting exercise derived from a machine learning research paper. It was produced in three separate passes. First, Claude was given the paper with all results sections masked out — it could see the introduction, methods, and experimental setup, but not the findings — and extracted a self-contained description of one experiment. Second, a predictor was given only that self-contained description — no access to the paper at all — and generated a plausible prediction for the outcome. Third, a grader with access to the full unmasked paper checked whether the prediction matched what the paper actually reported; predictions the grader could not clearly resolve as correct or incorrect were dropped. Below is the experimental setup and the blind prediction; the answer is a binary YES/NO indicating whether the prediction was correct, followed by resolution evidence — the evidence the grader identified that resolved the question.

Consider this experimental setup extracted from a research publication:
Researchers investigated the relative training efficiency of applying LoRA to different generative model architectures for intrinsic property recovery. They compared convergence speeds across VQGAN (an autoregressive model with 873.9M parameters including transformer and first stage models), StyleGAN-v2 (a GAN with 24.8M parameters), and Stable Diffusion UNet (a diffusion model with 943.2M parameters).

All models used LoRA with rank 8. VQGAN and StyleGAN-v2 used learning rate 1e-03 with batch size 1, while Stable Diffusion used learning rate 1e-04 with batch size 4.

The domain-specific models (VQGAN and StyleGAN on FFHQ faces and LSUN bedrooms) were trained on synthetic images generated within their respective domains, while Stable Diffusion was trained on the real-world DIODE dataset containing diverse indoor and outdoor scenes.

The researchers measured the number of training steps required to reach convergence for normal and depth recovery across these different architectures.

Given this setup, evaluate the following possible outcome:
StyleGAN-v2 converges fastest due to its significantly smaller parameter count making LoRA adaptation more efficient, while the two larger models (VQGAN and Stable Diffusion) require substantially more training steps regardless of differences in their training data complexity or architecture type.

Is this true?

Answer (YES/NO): NO